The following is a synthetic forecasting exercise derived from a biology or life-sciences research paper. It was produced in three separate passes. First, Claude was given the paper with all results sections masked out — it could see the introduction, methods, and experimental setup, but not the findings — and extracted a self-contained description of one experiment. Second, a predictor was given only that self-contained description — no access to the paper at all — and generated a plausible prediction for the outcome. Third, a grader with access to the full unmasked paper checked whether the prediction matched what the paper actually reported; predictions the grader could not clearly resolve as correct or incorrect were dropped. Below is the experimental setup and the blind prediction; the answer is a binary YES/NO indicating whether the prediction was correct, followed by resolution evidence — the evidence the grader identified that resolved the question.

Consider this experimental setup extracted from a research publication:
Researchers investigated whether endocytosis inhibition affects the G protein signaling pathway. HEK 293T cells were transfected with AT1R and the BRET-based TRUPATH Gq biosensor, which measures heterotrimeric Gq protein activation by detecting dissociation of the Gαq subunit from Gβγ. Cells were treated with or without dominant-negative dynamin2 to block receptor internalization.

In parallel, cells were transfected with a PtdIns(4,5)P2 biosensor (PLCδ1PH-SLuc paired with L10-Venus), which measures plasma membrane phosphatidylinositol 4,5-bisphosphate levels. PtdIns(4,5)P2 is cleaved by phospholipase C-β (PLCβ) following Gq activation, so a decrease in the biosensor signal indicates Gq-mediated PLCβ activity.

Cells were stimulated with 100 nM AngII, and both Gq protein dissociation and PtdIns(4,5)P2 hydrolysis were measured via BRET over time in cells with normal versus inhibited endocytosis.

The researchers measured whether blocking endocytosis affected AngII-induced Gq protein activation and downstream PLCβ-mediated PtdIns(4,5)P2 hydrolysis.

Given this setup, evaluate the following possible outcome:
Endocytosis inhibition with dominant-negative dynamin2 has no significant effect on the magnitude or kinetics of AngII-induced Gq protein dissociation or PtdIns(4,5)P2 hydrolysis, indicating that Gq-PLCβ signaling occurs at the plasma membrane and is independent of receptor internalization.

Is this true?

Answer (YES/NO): YES